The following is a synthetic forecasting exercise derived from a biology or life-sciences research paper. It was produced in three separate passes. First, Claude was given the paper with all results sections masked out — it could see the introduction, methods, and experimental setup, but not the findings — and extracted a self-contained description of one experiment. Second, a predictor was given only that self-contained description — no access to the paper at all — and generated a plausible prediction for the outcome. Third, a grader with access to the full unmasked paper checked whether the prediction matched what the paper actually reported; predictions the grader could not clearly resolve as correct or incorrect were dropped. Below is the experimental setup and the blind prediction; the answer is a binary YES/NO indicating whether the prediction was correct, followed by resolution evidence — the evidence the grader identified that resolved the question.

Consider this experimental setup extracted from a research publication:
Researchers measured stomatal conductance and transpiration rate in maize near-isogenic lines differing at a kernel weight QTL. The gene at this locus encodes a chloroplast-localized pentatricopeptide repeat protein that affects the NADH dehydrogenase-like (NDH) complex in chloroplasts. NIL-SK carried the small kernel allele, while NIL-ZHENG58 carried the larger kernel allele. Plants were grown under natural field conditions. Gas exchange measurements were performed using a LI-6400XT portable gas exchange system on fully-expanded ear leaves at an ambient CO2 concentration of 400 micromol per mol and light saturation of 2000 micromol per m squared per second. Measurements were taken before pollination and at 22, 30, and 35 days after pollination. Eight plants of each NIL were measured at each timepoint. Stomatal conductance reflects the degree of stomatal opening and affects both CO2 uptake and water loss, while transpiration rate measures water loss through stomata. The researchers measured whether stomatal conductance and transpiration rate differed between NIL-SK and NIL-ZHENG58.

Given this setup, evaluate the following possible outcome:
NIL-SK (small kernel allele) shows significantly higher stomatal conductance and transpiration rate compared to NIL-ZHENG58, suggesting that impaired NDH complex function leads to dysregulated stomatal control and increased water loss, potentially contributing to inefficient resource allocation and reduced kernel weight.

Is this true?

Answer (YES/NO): NO